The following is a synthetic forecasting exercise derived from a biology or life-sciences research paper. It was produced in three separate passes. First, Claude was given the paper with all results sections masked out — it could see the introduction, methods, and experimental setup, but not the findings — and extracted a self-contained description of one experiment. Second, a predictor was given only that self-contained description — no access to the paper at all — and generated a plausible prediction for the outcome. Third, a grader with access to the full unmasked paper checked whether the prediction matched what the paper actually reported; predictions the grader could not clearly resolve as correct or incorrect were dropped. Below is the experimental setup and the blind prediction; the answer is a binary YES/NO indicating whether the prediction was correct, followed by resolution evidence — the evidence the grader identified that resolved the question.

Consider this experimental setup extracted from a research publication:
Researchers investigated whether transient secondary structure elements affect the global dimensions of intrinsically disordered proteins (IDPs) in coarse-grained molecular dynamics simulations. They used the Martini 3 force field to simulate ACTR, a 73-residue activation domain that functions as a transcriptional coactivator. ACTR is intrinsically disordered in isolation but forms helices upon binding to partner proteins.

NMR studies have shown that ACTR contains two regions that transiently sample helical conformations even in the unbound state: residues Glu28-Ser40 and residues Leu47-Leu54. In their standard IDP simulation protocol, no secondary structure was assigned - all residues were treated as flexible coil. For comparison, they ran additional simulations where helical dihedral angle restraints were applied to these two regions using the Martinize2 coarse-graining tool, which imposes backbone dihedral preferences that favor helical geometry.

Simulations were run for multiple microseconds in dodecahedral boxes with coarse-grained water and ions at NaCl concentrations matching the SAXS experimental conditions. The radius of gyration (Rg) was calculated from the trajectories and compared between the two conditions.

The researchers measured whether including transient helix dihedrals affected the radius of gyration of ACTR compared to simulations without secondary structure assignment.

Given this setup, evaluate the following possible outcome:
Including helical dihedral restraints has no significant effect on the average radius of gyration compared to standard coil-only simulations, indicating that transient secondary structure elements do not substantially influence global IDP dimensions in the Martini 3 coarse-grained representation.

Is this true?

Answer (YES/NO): YES